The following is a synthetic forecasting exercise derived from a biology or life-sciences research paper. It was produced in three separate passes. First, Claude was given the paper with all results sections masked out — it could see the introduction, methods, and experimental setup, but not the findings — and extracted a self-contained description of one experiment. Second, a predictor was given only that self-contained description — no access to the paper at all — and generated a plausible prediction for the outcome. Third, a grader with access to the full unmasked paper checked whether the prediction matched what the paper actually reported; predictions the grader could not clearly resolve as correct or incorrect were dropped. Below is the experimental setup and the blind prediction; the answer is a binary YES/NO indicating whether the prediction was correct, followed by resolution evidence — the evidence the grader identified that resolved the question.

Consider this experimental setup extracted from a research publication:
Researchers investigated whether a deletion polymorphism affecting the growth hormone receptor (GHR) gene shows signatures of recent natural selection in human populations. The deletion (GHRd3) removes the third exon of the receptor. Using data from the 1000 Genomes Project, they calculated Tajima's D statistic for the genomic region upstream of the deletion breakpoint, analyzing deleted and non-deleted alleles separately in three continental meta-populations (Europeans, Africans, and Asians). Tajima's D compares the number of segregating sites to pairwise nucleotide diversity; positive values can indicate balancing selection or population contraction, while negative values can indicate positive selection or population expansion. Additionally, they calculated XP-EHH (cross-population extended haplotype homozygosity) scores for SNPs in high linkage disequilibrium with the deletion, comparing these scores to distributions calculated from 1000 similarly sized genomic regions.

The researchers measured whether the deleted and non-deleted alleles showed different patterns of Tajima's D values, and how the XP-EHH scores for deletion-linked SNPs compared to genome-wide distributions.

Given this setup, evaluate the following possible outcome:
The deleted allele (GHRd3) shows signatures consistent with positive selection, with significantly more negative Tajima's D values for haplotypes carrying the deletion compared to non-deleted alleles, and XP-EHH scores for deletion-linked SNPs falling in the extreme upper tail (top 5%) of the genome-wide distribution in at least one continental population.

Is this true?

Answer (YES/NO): NO